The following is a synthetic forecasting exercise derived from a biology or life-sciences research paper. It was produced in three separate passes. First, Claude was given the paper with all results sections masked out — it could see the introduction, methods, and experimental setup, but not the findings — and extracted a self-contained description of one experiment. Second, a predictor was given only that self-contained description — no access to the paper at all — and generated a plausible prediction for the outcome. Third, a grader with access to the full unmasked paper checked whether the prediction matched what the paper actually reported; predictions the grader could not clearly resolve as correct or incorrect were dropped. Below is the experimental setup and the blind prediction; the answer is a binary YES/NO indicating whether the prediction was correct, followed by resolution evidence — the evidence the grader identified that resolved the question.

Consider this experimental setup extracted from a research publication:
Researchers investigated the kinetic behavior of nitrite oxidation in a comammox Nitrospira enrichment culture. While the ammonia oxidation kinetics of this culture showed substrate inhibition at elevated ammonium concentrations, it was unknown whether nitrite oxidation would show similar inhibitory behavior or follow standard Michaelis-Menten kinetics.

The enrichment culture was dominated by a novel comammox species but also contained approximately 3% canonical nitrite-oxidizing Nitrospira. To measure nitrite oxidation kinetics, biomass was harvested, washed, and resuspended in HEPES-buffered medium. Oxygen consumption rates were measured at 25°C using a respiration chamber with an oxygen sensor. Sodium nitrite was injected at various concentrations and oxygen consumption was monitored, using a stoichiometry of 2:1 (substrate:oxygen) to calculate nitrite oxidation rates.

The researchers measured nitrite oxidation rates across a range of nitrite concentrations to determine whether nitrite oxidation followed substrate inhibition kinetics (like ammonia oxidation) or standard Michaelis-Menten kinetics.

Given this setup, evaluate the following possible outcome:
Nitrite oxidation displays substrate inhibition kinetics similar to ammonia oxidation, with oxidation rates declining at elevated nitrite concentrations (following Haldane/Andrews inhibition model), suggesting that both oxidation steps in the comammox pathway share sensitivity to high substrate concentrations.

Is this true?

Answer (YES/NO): NO